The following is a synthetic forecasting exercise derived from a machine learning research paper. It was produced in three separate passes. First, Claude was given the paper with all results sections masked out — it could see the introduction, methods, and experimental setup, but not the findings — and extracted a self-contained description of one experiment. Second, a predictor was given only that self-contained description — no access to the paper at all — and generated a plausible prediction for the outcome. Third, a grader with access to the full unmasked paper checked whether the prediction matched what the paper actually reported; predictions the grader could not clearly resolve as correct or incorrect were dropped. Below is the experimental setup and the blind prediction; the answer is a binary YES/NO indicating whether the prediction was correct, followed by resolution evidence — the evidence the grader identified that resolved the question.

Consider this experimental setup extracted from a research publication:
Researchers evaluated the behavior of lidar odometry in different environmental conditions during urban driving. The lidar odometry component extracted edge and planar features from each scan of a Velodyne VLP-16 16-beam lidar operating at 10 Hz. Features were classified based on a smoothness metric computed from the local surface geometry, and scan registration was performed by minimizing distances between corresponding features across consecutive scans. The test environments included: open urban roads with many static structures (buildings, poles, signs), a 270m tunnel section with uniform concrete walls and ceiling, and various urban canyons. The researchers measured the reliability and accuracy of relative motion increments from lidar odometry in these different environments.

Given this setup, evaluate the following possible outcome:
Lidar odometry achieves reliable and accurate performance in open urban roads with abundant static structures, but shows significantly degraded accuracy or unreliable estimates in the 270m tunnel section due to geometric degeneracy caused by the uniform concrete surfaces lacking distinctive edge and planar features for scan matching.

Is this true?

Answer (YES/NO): NO